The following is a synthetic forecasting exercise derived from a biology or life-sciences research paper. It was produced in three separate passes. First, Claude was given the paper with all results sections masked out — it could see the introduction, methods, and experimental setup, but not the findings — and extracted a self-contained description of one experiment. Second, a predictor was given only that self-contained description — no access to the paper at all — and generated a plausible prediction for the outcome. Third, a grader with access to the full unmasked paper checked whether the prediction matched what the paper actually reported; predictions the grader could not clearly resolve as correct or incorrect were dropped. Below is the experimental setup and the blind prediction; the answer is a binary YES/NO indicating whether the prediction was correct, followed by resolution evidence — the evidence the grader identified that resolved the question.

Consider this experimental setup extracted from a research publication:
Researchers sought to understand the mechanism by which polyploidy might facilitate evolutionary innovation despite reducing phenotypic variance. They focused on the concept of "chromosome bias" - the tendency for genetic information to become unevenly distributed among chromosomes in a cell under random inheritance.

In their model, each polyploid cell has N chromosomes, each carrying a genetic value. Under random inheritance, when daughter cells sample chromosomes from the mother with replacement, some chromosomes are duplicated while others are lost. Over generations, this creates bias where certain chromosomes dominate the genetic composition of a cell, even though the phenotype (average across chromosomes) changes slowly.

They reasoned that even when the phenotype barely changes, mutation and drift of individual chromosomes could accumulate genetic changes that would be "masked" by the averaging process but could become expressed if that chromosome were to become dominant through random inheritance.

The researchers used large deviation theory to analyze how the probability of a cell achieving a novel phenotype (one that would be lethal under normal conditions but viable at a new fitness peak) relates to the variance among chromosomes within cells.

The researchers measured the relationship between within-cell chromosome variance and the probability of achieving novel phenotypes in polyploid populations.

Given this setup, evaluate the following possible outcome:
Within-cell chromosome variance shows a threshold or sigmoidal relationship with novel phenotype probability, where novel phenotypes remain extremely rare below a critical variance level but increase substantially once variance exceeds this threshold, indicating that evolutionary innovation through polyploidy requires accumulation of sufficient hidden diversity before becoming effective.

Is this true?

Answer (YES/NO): NO